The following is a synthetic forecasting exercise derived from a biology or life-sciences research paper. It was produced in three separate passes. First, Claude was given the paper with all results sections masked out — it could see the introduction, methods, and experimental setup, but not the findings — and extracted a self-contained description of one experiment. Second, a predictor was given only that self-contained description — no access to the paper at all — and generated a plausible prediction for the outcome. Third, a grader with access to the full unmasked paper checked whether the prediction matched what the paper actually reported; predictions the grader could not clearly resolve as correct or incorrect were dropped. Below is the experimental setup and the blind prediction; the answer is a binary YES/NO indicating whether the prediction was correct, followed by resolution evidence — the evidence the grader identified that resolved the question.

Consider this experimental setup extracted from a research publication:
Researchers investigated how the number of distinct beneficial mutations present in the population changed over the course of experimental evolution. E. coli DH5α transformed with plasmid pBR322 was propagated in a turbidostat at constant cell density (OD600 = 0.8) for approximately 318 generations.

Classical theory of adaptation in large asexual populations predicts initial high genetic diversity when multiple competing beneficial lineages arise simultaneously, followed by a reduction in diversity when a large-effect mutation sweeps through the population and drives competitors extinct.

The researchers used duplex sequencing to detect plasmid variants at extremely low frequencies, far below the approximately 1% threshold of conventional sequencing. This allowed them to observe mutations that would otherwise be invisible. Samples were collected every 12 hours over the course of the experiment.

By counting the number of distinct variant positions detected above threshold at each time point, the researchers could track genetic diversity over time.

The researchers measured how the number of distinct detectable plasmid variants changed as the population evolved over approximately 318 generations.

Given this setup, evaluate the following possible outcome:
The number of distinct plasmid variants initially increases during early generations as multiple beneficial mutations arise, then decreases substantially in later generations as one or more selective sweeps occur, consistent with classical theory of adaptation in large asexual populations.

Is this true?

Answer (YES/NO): YES